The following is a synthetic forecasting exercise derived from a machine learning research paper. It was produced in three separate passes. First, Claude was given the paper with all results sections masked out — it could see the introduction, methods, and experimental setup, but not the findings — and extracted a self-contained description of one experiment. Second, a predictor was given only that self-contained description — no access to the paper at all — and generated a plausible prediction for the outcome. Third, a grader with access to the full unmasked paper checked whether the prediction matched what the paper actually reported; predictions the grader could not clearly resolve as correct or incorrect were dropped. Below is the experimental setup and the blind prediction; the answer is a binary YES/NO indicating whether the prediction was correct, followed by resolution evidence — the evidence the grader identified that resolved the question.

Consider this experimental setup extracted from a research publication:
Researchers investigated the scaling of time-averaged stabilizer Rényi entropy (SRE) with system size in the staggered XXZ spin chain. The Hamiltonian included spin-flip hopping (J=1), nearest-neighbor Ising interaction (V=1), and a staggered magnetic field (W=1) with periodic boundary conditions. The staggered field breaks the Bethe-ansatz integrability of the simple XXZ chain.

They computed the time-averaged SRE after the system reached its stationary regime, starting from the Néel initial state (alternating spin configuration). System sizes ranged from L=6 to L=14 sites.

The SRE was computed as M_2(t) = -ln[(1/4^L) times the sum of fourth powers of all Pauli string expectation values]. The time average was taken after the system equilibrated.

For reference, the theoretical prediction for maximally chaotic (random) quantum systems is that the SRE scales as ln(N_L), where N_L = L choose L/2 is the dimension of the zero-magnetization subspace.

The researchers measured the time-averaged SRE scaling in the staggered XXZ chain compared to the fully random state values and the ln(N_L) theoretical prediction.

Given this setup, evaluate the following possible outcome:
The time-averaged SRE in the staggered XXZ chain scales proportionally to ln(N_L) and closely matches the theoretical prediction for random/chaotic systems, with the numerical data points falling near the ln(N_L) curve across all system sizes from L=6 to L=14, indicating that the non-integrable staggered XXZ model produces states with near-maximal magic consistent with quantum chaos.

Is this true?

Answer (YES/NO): NO